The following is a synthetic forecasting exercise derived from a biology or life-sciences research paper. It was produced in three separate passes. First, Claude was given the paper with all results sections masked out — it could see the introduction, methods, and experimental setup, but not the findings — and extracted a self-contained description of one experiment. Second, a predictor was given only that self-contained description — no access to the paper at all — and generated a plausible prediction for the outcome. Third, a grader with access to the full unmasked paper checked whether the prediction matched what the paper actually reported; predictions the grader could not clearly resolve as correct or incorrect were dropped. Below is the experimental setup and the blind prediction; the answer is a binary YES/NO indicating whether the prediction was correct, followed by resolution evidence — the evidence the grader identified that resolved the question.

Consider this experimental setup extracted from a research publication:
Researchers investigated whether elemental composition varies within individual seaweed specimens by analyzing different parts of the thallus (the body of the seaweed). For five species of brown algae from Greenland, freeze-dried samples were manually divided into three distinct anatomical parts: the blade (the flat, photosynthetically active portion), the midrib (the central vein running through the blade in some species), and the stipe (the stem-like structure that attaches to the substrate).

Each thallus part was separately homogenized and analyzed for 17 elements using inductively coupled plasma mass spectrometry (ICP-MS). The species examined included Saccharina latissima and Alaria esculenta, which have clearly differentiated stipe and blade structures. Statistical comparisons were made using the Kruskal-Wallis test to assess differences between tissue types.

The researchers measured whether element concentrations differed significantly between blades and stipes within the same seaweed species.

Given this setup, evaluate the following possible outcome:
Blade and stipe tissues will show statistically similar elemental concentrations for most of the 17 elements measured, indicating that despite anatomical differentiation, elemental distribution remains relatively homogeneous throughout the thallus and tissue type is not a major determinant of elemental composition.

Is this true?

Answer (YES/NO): NO